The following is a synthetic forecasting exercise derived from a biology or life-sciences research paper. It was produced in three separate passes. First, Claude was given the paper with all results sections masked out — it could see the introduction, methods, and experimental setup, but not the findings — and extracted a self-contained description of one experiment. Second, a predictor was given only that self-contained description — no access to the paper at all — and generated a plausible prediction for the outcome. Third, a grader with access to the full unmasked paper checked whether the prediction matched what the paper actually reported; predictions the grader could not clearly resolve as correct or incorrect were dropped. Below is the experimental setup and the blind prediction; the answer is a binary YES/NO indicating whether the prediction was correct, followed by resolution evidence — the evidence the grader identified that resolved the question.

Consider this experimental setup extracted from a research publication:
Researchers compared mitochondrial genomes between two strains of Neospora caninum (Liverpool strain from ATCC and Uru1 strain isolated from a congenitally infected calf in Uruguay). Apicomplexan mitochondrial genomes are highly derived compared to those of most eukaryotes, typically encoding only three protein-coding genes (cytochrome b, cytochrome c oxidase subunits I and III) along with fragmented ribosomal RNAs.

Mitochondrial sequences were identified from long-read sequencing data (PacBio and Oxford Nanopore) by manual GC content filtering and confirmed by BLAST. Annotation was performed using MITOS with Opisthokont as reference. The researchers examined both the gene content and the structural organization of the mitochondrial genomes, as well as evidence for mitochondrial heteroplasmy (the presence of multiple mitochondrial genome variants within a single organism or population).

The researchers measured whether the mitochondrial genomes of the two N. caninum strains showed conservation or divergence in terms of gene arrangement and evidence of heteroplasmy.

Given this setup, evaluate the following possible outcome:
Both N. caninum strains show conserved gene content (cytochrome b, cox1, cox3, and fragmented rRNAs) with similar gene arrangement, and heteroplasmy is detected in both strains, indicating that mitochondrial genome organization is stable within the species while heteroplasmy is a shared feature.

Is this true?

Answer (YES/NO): NO